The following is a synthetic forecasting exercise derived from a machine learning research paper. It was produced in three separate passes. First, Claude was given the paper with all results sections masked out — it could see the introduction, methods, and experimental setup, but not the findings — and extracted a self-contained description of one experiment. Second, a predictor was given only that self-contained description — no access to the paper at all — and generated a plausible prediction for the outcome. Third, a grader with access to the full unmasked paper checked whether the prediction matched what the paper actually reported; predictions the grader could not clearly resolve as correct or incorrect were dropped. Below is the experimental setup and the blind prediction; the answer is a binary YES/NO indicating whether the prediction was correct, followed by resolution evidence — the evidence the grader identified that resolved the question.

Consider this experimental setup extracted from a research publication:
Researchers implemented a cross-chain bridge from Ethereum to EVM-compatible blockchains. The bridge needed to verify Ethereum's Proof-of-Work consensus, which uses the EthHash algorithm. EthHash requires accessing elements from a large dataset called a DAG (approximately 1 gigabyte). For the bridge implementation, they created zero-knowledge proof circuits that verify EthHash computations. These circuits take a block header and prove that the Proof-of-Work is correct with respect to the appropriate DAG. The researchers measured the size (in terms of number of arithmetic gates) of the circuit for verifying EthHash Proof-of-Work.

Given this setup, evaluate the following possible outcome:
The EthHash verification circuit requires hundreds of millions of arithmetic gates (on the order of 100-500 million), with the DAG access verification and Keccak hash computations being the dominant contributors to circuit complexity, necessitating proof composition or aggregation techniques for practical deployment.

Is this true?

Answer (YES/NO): NO